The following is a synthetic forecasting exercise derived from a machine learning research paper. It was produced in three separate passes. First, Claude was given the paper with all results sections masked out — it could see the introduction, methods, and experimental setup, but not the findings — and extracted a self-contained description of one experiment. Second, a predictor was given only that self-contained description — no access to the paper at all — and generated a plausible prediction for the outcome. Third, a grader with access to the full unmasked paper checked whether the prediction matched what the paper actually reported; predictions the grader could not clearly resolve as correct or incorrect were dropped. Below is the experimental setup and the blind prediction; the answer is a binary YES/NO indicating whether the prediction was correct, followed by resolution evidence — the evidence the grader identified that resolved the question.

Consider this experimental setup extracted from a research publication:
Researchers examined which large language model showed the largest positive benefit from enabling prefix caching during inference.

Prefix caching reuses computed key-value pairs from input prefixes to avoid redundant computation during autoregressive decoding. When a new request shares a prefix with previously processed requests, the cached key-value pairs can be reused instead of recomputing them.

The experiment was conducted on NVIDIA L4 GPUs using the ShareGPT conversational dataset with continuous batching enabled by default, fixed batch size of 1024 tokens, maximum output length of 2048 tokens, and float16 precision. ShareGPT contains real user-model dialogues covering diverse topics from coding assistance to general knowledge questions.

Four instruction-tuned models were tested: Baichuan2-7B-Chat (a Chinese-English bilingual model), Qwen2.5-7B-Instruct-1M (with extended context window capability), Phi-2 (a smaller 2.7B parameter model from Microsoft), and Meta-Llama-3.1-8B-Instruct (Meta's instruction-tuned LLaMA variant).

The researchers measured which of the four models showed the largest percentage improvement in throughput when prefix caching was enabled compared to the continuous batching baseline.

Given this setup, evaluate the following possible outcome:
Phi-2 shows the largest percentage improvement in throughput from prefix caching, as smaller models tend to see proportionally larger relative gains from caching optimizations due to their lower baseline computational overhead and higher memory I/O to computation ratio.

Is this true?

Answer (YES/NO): NO